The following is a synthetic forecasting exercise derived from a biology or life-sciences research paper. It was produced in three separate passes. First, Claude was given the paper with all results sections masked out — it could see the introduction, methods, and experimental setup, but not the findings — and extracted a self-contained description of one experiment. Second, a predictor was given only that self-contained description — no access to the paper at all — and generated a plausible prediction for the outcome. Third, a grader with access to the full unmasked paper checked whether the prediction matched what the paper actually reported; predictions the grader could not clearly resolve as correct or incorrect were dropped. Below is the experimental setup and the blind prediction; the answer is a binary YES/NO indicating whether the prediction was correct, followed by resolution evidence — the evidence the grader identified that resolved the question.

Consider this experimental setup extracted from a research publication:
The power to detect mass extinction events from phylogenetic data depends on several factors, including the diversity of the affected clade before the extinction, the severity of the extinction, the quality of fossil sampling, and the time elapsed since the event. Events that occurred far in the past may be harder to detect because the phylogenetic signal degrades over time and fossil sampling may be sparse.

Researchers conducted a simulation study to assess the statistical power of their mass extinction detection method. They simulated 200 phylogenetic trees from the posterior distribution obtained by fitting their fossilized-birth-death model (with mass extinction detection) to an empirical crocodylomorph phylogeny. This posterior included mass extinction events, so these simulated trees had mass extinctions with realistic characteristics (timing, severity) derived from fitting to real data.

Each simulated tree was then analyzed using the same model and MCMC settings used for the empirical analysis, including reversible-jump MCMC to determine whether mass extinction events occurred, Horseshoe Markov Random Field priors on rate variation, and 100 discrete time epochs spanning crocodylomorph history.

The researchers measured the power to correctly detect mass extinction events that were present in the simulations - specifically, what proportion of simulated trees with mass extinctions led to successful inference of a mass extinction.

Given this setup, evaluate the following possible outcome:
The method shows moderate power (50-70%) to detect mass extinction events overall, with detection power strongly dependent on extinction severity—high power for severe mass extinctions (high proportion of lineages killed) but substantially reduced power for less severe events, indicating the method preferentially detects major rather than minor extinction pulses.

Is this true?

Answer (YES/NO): NO